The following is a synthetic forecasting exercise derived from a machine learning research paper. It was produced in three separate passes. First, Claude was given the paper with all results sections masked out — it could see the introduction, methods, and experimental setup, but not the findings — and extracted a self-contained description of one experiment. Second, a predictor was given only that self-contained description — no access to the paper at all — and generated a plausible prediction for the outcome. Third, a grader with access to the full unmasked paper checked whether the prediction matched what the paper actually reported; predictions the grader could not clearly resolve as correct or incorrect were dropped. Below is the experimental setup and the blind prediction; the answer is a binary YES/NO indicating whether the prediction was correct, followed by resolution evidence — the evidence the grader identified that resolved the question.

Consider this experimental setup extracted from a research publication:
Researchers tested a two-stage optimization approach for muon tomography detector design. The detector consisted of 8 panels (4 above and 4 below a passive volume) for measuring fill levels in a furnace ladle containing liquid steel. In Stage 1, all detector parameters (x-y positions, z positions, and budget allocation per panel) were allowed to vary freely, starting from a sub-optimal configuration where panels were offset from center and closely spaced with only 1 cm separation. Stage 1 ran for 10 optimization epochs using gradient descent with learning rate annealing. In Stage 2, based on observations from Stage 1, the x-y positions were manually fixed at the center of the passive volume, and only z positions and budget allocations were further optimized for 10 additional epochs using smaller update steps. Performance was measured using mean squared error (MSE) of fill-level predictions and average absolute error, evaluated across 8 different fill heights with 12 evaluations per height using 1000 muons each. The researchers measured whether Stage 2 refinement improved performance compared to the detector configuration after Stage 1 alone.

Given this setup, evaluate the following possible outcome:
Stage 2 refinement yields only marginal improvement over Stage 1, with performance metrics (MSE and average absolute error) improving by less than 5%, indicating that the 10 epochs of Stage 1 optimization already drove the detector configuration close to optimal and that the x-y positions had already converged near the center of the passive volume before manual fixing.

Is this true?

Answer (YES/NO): NO